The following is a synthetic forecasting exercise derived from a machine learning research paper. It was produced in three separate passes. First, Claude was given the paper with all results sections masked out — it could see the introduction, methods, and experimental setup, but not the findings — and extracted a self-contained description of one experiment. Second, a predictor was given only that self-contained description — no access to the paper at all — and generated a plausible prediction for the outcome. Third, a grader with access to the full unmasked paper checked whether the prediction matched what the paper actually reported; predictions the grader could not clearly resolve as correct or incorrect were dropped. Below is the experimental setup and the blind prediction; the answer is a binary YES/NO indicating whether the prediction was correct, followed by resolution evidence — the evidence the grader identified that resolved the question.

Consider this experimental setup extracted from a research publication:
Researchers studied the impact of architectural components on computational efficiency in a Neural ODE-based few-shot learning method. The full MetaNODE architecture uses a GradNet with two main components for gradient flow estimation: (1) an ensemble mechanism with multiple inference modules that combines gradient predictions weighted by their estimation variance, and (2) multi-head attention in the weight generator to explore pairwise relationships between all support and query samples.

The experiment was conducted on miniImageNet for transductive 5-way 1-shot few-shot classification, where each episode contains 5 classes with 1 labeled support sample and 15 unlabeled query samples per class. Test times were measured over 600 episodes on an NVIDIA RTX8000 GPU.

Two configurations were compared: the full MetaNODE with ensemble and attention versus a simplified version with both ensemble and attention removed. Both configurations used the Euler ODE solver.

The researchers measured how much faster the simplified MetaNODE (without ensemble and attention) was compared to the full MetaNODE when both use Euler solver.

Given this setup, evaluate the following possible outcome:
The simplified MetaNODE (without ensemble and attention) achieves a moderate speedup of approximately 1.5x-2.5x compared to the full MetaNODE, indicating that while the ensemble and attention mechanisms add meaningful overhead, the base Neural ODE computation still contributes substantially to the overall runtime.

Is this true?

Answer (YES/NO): NO